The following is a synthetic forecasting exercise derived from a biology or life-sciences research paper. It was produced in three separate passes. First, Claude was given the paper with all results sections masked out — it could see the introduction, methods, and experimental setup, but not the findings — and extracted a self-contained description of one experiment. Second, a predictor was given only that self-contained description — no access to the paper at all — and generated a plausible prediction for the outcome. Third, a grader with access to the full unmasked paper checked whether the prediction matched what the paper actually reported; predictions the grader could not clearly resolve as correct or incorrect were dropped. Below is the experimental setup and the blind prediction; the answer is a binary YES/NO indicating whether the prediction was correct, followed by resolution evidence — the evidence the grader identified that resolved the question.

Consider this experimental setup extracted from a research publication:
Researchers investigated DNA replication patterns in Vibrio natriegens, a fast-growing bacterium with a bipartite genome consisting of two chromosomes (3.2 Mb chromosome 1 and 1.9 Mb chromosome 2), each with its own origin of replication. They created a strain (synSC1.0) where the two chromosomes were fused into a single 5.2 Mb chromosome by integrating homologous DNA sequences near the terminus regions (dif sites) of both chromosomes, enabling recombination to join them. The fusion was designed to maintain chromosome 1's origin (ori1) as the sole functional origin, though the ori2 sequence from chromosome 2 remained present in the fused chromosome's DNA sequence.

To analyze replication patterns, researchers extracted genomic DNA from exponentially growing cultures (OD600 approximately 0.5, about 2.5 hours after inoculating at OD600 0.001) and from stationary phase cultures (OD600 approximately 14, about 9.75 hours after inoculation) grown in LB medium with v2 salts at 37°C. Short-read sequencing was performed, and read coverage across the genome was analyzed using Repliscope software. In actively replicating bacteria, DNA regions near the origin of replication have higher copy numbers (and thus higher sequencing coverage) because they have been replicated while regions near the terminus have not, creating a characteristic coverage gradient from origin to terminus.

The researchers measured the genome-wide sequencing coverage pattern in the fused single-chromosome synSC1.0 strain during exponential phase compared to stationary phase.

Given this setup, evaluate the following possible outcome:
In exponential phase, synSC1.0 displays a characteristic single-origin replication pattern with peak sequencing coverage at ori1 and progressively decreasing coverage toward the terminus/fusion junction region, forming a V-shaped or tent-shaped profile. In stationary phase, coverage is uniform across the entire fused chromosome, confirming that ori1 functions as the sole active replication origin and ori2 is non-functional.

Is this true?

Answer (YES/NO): NO